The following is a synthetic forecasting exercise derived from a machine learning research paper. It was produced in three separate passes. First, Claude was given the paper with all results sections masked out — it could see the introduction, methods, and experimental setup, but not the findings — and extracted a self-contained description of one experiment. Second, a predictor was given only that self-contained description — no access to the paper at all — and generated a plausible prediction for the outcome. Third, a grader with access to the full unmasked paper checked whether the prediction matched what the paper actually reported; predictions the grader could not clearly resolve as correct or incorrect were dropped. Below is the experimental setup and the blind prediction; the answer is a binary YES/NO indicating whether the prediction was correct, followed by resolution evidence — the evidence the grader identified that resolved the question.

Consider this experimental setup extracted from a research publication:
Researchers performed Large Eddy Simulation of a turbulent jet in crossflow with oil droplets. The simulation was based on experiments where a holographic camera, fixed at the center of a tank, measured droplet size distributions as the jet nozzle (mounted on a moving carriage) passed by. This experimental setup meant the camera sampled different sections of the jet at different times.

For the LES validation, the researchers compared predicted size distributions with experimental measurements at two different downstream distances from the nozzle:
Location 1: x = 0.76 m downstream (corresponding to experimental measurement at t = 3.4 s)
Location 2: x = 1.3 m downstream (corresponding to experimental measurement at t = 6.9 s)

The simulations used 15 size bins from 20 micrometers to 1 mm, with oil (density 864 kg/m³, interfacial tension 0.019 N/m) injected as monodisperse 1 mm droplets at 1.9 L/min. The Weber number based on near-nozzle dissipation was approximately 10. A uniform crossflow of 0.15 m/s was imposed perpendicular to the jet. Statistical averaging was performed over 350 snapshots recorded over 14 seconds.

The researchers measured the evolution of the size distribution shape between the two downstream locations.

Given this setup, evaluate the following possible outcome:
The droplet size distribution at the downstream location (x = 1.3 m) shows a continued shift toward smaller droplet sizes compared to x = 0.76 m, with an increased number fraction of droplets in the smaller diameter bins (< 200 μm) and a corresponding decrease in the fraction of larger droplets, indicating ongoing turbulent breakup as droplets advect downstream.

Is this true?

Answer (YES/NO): YES